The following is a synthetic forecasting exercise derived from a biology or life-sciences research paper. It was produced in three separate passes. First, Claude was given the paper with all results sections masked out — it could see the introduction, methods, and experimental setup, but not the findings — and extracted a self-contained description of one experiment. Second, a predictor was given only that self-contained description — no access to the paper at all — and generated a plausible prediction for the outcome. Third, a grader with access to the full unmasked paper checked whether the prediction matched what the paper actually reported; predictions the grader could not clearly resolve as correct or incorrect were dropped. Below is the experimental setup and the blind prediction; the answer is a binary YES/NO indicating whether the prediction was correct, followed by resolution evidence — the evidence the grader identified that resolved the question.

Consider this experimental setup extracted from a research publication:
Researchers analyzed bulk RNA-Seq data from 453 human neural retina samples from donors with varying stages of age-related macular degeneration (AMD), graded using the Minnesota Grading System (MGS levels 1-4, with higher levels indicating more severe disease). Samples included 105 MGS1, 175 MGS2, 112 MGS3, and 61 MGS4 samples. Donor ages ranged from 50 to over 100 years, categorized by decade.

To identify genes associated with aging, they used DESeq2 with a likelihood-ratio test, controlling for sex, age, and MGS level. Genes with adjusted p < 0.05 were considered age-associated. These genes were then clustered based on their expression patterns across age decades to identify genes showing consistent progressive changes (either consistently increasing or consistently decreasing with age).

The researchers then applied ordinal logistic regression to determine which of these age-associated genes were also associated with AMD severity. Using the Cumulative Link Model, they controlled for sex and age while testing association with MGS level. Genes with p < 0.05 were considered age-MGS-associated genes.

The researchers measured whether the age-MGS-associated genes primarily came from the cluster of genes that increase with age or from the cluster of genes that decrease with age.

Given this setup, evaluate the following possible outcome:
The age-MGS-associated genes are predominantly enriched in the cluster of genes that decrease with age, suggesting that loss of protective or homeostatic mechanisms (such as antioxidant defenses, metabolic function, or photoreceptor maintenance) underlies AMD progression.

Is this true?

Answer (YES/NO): NO